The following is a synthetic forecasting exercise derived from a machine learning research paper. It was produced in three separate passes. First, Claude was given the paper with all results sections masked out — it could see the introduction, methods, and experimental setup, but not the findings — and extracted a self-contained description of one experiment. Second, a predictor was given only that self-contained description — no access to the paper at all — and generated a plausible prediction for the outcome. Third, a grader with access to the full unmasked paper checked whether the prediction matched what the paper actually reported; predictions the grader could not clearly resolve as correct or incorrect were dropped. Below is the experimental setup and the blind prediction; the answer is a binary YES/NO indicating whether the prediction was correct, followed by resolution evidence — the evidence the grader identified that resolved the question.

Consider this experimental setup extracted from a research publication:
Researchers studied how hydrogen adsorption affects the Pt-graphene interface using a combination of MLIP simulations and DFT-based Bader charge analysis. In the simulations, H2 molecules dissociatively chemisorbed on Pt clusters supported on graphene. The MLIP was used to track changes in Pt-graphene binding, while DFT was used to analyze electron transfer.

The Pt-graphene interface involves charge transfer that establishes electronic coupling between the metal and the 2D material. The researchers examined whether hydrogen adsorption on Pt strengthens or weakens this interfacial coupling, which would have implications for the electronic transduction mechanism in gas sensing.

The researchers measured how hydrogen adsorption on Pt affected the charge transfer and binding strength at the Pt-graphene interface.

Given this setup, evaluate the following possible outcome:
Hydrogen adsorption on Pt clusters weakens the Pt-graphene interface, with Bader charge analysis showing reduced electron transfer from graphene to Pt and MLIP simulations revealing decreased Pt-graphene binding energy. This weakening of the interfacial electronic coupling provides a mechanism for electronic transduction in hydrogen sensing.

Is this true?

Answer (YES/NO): NO